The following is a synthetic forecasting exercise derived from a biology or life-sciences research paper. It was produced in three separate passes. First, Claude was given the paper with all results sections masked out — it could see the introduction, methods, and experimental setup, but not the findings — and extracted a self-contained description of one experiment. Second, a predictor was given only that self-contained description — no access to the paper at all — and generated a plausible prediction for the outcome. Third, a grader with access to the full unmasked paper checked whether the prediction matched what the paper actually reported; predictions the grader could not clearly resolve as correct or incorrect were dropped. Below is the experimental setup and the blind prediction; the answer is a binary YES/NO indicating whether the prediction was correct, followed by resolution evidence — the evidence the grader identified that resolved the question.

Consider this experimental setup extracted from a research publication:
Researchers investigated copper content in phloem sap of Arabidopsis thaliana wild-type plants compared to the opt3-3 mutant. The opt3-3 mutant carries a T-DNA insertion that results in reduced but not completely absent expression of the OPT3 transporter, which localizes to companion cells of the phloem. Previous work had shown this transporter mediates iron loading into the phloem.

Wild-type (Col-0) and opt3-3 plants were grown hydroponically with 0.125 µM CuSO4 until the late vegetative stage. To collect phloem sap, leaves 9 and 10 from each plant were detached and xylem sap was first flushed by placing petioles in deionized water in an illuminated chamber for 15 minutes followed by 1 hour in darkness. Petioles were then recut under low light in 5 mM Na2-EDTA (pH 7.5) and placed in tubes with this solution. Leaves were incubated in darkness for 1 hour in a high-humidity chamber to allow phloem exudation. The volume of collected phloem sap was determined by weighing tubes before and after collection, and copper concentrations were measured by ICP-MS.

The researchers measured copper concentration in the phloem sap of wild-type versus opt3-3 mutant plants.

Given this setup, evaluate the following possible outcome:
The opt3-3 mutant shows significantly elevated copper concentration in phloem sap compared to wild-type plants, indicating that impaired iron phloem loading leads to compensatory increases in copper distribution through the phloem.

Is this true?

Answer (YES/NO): NO